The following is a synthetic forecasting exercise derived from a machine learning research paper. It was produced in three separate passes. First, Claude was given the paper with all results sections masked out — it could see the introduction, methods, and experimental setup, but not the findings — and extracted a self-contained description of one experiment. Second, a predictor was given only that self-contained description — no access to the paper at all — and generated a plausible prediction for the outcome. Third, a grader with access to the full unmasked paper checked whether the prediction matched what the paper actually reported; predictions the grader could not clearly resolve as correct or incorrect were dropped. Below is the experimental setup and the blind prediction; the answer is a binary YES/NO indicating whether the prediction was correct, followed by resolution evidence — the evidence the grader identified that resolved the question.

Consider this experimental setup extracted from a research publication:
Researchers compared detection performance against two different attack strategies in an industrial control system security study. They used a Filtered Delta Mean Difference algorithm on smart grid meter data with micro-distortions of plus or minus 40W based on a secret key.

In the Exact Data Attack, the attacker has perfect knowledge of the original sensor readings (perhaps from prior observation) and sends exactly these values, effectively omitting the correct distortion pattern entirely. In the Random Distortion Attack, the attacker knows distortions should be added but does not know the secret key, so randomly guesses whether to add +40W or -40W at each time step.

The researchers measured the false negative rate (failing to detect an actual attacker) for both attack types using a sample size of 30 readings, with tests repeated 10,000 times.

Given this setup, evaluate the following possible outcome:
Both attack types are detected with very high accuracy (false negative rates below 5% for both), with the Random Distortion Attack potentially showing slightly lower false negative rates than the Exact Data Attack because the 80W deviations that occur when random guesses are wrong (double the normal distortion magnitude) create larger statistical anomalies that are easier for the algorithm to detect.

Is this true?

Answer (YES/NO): NO